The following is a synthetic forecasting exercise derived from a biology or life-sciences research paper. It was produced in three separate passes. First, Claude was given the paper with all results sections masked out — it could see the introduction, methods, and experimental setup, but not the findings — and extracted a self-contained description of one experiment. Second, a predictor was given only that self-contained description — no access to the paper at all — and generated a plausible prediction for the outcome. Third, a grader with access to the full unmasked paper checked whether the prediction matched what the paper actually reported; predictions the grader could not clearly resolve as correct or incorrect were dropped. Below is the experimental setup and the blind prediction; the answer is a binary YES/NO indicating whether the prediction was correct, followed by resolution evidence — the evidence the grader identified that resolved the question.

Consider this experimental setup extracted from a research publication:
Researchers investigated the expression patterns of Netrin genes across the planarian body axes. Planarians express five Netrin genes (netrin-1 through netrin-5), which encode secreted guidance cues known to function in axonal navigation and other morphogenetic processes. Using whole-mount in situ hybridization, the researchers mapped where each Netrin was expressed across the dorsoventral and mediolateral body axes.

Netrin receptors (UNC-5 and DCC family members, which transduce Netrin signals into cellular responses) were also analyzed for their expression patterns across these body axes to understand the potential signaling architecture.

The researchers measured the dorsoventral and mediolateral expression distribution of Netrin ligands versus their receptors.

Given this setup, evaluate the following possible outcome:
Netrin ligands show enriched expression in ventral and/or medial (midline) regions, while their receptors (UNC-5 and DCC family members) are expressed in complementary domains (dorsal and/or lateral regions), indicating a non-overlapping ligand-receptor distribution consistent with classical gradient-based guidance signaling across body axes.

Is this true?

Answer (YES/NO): NO